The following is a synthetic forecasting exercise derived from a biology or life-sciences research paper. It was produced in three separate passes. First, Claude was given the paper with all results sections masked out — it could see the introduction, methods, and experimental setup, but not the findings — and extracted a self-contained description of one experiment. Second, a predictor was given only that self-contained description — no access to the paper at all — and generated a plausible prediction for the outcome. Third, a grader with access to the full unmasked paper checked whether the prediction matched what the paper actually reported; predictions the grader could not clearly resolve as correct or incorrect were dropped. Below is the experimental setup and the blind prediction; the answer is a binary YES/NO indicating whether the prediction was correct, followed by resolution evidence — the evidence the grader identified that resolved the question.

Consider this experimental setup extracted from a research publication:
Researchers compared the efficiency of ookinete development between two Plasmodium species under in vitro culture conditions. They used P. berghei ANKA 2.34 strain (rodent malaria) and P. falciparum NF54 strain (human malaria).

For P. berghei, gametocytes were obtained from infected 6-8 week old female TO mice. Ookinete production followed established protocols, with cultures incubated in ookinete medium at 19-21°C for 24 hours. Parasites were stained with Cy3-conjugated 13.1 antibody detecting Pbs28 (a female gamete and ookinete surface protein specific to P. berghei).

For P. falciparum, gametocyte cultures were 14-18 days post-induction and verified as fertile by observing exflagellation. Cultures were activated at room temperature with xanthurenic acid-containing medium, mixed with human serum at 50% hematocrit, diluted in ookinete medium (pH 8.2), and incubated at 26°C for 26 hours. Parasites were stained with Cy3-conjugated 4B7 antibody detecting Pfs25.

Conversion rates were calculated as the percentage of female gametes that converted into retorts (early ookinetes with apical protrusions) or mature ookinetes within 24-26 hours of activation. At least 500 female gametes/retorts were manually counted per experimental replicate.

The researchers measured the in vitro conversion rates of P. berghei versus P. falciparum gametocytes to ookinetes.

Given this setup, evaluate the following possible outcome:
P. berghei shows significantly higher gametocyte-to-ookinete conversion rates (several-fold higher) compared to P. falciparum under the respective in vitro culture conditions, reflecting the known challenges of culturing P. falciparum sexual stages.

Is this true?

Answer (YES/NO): YES